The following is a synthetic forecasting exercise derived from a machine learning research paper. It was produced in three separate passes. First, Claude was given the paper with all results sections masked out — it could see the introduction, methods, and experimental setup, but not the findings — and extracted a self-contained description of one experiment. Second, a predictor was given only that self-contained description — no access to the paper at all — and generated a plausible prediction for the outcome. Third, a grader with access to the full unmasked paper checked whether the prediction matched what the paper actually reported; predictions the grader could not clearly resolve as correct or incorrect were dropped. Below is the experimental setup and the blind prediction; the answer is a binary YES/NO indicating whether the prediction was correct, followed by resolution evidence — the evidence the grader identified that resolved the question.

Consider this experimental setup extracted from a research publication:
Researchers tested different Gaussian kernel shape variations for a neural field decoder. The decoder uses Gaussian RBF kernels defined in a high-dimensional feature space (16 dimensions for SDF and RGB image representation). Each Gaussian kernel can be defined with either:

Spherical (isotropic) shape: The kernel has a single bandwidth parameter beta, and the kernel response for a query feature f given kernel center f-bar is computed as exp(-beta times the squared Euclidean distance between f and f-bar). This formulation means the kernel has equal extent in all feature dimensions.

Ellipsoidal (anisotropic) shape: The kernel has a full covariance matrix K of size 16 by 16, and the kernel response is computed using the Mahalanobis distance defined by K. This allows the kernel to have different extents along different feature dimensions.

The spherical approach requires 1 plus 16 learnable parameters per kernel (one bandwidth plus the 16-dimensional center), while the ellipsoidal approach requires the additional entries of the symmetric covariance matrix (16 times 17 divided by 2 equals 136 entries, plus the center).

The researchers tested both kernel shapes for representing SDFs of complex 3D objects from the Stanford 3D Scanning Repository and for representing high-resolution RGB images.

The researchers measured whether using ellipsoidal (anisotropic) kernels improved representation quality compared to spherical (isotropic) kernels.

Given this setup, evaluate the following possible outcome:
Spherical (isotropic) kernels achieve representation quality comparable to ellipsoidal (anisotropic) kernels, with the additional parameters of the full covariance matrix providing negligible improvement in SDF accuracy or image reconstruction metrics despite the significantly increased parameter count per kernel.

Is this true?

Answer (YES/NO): YES